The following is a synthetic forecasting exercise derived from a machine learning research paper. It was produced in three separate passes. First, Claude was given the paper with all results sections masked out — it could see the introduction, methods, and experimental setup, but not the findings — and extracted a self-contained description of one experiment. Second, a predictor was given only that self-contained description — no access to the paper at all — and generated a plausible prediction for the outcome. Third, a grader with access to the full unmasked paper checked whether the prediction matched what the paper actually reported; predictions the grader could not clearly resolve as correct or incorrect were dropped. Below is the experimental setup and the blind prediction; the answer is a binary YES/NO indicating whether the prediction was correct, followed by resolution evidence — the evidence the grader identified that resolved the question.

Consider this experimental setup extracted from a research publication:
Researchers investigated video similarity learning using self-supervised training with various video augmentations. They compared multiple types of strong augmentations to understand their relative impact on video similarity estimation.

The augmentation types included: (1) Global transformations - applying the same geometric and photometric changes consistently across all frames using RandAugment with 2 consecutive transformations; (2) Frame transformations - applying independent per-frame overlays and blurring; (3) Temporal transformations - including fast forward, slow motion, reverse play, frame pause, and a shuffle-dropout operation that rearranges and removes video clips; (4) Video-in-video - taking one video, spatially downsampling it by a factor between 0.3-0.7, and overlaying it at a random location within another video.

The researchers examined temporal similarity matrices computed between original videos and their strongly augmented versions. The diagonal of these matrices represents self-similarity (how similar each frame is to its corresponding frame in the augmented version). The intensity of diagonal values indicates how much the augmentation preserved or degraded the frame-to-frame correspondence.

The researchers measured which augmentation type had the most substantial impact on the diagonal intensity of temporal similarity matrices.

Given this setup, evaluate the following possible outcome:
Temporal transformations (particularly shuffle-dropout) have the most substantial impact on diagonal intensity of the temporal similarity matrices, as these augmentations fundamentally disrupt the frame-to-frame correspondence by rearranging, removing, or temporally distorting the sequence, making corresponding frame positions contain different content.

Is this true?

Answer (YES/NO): NO